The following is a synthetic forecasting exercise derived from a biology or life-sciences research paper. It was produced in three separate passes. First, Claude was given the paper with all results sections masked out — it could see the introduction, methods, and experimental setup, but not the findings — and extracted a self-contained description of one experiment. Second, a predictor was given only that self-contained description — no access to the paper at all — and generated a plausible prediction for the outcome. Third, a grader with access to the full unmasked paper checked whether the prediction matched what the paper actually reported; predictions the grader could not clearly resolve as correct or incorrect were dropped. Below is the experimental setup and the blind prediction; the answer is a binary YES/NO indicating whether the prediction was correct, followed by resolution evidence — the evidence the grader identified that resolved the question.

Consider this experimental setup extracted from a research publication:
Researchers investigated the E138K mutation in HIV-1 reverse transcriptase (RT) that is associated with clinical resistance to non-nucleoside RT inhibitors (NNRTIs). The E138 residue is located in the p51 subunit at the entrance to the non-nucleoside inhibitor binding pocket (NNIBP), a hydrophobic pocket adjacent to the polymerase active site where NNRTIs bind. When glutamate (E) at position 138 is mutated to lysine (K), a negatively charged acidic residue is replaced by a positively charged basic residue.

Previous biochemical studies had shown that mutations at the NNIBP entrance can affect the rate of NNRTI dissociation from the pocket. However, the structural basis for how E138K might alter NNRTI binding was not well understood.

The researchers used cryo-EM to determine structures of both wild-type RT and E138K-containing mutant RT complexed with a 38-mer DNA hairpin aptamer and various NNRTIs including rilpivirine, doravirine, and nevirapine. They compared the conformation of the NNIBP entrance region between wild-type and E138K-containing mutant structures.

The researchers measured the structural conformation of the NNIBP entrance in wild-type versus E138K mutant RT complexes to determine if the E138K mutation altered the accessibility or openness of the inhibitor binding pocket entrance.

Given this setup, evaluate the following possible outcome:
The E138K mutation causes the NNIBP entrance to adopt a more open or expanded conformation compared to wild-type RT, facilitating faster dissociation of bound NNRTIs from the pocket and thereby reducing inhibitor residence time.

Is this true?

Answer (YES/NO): YES